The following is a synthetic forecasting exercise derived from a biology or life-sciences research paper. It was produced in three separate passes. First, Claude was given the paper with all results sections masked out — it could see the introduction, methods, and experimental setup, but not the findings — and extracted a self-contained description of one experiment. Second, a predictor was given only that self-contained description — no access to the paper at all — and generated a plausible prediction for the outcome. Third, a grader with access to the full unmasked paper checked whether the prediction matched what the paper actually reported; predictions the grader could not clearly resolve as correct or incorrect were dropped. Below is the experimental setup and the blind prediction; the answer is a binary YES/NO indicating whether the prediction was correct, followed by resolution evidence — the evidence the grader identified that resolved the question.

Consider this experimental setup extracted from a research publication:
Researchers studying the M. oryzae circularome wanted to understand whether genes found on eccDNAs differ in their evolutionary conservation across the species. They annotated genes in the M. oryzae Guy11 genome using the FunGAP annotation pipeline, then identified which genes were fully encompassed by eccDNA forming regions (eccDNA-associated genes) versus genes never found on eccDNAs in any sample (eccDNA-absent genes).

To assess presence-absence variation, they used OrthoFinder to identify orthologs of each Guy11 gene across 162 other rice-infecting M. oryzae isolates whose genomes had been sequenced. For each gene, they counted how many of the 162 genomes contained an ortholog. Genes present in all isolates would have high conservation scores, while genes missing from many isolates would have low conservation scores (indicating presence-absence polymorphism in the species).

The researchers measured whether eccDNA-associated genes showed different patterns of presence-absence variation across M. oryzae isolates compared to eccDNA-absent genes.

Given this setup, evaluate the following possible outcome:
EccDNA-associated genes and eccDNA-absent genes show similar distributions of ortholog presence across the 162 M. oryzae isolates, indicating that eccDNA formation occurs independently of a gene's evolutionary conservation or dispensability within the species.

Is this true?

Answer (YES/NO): NO